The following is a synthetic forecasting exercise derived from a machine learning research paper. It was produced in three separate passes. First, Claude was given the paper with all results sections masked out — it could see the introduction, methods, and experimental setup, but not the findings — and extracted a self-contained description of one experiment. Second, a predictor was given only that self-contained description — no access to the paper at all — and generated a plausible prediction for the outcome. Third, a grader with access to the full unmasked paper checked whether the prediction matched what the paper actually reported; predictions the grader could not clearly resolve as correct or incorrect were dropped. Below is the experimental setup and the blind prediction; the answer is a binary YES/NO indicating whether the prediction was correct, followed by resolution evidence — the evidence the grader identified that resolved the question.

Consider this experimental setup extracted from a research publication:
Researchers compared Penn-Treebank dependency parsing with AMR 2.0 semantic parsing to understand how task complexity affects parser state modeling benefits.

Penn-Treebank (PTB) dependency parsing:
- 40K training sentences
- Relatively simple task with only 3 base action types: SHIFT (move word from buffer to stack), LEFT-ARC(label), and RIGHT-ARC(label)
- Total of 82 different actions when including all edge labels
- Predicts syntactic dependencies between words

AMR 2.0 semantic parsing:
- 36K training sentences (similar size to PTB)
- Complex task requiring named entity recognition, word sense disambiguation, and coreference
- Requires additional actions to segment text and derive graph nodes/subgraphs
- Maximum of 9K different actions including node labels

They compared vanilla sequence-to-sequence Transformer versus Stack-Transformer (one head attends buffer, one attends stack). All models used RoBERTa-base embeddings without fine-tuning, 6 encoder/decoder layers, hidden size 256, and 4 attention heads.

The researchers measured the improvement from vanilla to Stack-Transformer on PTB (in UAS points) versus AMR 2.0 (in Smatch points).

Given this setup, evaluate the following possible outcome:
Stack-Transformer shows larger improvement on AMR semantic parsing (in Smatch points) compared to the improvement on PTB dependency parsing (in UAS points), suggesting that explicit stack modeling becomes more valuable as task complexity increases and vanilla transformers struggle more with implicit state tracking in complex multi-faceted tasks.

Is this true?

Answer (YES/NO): NO